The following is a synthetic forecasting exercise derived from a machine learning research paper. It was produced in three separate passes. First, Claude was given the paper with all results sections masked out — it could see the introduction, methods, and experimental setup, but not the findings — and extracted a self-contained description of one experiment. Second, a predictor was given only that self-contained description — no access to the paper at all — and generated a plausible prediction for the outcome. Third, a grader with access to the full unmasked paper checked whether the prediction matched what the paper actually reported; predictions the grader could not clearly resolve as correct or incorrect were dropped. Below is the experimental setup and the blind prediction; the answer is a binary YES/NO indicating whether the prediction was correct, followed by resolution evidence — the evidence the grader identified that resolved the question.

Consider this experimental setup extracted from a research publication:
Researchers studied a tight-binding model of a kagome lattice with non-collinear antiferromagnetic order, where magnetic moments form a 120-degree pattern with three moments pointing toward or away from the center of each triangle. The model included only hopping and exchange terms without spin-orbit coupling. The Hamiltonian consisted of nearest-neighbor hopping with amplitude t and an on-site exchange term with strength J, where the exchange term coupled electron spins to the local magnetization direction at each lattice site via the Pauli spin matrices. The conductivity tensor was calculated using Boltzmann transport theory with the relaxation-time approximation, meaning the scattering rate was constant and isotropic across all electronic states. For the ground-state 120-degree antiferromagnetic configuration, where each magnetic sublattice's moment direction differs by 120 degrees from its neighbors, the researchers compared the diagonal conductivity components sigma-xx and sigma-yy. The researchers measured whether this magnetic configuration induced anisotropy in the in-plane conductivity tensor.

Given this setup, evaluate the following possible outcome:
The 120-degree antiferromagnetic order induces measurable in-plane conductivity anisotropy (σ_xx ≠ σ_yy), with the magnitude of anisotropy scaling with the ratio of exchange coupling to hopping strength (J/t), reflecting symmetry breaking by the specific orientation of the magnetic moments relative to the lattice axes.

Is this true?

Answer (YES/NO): NO